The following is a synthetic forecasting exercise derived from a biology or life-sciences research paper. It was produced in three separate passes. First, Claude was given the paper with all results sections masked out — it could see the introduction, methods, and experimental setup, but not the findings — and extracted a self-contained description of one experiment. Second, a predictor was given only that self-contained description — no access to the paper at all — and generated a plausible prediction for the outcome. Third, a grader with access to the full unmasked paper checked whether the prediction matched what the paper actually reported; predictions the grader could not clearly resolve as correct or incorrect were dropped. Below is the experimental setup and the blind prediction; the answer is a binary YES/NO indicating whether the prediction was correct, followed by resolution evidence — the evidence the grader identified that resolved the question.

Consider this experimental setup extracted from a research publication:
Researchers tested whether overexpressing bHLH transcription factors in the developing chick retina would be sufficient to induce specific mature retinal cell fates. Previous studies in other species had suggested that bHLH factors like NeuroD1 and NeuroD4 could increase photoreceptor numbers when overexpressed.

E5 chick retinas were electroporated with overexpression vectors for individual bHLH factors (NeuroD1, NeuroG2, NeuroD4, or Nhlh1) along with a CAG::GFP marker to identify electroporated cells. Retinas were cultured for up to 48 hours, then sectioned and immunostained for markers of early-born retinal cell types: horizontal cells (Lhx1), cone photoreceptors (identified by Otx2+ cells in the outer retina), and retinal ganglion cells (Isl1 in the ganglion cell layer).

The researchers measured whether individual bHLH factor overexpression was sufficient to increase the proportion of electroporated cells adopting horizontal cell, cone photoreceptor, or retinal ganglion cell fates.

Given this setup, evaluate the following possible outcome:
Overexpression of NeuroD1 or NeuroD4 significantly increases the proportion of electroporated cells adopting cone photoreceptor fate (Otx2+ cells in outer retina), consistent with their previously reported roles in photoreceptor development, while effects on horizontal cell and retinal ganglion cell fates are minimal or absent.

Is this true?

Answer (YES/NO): NO